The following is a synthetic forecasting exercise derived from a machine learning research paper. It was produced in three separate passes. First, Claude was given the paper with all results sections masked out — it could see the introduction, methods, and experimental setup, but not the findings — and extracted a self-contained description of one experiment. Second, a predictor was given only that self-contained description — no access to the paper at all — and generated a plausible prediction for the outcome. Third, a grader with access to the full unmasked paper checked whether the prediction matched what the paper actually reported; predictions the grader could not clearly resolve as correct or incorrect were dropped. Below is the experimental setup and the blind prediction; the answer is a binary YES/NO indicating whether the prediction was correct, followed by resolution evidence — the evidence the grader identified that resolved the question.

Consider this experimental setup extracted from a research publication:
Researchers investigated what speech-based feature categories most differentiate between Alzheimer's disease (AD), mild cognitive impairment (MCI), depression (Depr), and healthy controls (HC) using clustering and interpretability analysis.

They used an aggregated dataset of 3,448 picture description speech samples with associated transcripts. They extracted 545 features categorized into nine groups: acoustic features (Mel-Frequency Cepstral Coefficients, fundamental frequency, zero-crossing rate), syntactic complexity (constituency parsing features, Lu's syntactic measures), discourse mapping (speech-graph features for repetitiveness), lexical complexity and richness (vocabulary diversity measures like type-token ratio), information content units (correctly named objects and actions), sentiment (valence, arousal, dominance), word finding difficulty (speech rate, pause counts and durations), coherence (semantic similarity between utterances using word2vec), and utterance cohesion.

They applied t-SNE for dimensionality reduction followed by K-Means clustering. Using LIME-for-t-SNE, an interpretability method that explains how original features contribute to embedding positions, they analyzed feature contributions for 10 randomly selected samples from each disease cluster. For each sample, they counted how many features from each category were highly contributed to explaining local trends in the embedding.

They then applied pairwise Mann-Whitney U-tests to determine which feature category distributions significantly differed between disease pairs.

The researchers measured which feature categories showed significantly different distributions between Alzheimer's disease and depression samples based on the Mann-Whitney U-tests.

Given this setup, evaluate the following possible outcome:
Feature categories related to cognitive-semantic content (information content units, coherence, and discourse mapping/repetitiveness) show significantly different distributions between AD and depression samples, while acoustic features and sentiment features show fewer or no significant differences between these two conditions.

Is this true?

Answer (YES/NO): NO